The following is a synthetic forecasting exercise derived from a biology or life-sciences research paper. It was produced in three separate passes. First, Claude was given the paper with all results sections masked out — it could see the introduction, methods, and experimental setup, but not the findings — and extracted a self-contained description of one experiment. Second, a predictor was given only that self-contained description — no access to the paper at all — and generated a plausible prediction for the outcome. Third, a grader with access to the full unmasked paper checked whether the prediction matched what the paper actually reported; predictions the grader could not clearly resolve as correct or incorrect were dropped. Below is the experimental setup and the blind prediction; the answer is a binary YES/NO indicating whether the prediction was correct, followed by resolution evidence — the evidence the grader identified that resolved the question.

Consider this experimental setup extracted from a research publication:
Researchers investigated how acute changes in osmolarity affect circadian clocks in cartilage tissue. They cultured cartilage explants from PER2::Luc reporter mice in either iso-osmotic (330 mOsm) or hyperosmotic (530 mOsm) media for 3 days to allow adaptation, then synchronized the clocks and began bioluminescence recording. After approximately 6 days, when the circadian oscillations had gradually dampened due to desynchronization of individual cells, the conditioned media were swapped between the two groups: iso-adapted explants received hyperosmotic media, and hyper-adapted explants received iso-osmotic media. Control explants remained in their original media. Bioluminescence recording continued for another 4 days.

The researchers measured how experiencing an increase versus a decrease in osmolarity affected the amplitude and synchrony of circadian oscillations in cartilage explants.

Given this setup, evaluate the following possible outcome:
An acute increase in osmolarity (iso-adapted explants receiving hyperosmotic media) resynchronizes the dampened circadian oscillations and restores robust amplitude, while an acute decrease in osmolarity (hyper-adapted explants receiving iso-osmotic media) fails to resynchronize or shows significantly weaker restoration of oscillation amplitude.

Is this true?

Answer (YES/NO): YES